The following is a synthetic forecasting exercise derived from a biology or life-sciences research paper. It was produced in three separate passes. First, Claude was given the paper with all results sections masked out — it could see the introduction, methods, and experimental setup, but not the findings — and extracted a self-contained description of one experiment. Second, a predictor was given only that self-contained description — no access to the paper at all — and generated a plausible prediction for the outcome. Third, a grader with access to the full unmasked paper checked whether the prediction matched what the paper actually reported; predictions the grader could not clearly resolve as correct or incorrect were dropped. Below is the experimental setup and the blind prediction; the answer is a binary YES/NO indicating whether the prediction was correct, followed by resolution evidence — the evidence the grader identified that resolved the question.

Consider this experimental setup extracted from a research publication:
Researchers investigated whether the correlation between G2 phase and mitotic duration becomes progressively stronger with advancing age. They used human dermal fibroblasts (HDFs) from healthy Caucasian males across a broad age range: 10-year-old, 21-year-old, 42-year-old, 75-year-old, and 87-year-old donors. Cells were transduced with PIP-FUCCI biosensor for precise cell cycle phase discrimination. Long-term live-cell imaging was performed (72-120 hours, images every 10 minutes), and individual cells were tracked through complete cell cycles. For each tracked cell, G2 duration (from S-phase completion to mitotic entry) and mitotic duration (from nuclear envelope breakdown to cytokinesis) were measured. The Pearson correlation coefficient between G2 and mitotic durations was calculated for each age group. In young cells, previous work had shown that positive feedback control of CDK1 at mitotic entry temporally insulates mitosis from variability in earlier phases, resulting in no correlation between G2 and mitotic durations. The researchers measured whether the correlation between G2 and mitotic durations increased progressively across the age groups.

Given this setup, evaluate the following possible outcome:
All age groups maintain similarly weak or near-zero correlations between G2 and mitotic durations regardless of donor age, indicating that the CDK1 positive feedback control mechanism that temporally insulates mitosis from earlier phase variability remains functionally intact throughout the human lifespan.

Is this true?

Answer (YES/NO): NO